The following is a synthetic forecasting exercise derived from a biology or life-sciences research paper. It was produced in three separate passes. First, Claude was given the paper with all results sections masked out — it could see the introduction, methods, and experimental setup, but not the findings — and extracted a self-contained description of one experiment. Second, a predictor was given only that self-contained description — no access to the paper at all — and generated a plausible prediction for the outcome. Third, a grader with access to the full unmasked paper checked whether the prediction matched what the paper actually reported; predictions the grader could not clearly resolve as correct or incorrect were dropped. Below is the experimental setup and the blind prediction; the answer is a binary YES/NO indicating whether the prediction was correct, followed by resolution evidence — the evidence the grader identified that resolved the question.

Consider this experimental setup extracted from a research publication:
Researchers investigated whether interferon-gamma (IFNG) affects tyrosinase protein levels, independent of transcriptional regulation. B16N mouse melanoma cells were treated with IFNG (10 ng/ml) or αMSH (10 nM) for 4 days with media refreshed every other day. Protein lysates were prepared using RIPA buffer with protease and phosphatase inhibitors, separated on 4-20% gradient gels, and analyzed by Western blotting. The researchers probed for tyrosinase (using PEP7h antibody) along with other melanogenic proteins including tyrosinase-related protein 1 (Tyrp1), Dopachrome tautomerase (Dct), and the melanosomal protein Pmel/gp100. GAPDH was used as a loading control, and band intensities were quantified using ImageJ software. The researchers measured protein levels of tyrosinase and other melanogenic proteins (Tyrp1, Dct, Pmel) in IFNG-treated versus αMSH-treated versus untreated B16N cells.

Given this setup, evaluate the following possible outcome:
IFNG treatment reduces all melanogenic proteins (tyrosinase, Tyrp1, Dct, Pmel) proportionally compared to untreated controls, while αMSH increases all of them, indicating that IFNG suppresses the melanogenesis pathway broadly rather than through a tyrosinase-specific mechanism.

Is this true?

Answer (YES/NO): NO